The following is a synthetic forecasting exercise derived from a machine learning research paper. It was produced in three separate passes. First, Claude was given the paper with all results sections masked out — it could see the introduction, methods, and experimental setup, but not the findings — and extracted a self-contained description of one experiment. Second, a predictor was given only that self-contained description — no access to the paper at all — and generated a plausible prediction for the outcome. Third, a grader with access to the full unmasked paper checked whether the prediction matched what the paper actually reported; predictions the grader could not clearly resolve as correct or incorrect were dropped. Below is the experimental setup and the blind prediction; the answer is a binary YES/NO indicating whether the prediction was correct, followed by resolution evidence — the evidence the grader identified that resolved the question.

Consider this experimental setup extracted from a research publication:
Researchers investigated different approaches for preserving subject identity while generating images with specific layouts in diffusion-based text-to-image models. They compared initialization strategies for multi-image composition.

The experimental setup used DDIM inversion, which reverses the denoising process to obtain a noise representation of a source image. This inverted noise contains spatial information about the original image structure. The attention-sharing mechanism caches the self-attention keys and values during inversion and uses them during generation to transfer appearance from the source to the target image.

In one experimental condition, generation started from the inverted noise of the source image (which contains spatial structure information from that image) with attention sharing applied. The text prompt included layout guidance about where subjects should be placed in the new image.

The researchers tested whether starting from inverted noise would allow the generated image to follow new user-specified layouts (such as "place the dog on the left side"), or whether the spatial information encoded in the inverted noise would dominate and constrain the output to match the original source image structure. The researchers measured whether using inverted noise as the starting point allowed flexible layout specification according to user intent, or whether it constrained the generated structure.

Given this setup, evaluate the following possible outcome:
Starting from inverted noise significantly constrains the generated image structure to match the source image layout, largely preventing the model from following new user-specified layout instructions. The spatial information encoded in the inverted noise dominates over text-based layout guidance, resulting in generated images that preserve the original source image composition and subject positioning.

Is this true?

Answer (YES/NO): YES